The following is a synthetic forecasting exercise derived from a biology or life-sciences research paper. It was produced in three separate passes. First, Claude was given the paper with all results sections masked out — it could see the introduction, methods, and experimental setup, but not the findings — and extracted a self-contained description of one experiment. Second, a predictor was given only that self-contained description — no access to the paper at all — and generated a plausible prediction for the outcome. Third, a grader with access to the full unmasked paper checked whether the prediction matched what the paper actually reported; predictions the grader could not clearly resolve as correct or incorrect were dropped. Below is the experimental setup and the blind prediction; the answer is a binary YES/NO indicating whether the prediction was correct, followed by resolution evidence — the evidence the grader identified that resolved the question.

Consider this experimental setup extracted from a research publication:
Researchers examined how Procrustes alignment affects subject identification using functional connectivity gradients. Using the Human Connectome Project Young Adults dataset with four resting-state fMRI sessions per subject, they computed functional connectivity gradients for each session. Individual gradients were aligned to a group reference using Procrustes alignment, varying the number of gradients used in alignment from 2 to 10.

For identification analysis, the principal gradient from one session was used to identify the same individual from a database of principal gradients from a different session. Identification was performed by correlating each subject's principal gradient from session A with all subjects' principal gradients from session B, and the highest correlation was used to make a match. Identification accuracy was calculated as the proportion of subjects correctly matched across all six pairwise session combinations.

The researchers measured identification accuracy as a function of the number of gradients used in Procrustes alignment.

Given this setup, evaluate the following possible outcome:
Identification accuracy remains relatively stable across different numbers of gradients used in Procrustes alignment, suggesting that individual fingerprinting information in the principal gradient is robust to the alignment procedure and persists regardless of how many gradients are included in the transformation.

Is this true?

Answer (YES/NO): NO